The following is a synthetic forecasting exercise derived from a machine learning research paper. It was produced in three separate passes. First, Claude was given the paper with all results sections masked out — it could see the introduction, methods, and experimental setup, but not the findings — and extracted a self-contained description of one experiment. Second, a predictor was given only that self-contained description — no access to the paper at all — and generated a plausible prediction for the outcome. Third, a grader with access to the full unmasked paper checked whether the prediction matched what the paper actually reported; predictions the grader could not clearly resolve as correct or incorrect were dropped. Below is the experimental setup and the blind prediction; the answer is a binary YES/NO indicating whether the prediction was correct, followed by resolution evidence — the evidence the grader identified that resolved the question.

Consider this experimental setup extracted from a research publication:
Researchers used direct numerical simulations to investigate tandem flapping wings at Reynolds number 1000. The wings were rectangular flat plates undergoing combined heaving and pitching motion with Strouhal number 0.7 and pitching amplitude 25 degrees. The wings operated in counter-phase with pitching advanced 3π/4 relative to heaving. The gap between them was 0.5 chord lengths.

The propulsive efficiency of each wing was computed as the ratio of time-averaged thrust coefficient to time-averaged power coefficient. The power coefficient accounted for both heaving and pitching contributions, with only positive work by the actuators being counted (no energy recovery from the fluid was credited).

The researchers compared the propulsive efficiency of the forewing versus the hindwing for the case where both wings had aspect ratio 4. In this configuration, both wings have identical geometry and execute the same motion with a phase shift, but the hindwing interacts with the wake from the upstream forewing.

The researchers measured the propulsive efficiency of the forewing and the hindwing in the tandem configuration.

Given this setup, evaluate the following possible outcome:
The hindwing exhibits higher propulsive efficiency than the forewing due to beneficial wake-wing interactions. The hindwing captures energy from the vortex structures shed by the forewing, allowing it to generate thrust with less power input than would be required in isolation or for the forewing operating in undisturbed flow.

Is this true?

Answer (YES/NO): NO